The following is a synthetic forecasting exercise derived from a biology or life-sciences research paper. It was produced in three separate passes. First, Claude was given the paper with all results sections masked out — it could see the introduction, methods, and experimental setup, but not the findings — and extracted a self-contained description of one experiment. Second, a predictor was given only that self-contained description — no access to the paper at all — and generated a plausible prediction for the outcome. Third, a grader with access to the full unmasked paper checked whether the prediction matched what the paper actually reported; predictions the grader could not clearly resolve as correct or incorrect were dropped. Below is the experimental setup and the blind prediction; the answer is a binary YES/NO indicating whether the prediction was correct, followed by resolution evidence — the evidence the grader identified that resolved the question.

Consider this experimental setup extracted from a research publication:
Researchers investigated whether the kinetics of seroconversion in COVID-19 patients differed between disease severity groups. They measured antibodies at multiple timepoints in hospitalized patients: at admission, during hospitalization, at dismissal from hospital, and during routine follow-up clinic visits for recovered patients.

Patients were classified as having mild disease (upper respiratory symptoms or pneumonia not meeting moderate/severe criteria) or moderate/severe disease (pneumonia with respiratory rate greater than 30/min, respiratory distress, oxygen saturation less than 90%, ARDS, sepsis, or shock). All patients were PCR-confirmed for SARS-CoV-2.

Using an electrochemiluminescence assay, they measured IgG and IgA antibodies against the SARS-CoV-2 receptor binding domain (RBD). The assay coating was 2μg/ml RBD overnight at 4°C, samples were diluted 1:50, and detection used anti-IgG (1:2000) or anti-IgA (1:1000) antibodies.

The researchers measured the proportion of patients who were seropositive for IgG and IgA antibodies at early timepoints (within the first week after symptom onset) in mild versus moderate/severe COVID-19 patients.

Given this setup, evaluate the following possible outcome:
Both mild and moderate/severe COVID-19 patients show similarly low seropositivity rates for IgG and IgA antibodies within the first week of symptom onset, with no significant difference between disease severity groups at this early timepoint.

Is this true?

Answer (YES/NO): NO